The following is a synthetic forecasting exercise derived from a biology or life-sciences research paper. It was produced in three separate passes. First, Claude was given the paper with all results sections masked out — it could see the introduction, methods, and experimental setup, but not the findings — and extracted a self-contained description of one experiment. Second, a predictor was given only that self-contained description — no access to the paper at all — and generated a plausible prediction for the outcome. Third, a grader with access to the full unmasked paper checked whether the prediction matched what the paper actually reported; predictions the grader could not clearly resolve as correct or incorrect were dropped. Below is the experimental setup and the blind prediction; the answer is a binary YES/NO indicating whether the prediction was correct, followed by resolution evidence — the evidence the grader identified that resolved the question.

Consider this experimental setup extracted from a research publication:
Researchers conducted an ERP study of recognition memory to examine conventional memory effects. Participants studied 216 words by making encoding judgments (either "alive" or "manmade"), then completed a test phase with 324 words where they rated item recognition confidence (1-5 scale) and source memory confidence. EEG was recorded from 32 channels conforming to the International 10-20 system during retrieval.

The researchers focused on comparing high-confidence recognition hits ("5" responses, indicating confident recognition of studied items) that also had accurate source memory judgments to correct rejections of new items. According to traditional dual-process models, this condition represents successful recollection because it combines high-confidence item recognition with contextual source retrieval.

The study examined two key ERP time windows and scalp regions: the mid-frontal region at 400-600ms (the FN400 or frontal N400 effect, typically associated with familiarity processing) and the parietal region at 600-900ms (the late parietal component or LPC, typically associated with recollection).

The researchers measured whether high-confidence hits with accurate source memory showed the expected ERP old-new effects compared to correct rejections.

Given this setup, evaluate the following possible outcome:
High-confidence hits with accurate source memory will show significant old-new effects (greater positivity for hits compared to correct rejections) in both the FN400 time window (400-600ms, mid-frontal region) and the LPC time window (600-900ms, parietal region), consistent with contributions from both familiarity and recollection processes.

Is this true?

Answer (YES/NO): YES